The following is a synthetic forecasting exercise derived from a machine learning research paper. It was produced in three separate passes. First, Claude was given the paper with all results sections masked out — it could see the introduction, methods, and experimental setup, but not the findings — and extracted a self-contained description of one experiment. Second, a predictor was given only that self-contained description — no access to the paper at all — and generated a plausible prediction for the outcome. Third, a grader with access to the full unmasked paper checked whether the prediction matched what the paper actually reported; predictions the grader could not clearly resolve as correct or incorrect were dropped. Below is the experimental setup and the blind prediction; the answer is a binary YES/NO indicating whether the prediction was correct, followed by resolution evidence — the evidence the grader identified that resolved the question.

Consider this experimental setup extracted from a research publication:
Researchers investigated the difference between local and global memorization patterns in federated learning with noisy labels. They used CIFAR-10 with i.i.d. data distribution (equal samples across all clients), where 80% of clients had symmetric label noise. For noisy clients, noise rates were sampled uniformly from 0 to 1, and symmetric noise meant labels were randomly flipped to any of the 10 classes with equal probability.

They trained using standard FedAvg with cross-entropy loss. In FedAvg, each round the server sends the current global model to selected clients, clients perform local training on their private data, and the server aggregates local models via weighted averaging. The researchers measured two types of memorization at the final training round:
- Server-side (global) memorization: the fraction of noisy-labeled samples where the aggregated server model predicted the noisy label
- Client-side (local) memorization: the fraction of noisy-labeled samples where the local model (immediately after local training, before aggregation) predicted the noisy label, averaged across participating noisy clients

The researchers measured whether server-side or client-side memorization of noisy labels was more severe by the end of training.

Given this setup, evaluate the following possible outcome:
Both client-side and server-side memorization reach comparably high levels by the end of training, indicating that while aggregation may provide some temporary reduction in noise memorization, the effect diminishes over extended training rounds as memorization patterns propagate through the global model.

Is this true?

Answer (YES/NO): NO